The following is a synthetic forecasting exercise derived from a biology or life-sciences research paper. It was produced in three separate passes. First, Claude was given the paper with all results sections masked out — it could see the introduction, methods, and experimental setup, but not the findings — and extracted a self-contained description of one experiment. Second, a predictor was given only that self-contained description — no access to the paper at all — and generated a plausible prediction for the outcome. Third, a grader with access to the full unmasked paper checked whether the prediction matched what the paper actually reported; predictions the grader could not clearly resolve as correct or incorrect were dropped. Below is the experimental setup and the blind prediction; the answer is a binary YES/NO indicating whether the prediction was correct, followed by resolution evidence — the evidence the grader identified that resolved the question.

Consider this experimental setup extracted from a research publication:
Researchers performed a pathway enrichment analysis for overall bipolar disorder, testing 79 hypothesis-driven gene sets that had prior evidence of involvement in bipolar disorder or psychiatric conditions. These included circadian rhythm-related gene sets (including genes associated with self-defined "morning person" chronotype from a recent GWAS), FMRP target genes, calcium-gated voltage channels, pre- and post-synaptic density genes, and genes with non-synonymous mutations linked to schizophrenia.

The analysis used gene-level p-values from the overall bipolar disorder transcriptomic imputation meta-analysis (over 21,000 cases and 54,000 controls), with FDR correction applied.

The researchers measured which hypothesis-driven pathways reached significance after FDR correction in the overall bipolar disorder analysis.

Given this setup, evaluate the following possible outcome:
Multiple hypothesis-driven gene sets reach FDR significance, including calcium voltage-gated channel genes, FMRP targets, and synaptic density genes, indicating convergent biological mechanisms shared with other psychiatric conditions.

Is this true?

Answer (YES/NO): NO